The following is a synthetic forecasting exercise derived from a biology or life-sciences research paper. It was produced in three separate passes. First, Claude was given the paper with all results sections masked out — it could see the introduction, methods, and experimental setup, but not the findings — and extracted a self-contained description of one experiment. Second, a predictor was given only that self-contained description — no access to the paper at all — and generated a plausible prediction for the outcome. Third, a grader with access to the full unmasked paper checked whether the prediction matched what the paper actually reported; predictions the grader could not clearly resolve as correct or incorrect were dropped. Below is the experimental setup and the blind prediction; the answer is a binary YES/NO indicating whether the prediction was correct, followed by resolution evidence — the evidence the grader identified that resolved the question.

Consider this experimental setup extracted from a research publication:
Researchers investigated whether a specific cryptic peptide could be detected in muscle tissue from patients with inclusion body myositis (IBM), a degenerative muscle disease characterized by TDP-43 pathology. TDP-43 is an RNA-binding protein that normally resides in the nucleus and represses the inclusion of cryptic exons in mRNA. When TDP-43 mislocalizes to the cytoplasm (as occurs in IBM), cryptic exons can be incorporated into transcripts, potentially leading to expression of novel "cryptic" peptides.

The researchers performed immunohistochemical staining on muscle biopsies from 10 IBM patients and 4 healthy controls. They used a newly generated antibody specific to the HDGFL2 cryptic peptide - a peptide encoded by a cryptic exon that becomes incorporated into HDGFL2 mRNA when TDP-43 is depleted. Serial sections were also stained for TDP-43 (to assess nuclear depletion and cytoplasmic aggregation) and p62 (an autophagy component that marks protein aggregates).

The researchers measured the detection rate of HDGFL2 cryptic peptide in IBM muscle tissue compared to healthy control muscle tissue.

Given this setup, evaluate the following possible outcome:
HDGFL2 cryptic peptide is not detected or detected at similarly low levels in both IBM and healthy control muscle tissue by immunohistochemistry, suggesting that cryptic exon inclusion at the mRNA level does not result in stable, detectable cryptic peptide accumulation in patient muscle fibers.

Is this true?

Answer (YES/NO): NO